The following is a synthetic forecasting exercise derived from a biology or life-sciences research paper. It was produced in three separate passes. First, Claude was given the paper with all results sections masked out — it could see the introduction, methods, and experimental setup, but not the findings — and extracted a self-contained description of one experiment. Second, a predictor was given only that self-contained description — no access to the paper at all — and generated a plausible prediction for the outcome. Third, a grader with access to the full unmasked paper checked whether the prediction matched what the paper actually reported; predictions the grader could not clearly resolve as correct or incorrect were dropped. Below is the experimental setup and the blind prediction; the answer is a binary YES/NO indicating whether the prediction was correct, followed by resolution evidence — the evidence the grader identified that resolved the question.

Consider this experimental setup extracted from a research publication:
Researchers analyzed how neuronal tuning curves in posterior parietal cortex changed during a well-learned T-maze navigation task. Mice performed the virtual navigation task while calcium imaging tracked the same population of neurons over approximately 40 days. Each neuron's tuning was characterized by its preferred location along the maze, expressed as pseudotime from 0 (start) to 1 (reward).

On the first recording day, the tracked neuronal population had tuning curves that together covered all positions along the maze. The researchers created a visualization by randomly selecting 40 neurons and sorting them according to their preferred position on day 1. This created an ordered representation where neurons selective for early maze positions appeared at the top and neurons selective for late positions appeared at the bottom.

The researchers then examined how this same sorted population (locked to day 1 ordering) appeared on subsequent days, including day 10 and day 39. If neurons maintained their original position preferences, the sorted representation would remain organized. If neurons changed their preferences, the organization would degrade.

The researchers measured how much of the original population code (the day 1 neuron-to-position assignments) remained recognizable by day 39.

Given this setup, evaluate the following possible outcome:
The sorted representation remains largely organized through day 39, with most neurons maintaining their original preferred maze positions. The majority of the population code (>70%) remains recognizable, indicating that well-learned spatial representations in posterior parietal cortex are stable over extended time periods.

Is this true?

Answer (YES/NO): NO